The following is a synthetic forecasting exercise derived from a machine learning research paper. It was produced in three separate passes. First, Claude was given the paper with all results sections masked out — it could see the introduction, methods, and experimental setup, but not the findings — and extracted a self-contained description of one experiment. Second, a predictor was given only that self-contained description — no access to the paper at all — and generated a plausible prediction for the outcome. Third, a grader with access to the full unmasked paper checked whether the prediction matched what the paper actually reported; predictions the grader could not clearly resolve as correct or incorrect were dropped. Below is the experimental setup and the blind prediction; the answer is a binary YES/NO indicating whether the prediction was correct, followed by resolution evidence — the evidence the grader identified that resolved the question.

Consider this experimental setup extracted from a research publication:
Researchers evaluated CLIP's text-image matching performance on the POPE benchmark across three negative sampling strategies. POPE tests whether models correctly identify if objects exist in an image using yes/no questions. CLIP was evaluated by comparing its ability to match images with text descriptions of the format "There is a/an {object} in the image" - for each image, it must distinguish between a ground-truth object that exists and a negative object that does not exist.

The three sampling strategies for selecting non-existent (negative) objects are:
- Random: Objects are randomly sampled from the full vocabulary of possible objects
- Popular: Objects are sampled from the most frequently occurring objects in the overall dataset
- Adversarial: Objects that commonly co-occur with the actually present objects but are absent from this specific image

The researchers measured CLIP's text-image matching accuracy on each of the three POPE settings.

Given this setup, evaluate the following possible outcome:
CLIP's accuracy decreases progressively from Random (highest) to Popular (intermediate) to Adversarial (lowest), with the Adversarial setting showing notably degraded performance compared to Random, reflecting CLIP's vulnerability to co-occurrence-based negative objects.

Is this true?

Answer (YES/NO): NO